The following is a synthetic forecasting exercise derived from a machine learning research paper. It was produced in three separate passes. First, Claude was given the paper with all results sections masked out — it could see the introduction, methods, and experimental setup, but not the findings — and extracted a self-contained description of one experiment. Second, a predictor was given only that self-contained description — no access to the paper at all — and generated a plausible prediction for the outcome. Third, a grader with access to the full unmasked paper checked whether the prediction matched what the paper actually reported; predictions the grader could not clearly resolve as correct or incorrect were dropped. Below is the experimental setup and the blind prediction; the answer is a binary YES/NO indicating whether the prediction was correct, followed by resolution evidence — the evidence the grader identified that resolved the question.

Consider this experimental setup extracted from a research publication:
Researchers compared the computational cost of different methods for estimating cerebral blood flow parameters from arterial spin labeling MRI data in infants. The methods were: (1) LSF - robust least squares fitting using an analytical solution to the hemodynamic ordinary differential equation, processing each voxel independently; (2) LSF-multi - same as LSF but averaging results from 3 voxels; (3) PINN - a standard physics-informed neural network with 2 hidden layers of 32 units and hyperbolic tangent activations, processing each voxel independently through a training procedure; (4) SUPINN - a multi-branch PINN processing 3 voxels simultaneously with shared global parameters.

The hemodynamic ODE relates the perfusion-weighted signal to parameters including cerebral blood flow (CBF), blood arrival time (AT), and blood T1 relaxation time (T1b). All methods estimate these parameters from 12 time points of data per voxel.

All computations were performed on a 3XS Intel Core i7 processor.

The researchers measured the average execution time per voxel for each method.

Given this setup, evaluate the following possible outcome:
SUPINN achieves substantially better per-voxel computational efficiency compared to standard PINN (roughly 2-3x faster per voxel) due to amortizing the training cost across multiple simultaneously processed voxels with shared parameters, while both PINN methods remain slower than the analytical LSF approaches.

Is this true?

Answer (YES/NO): NO